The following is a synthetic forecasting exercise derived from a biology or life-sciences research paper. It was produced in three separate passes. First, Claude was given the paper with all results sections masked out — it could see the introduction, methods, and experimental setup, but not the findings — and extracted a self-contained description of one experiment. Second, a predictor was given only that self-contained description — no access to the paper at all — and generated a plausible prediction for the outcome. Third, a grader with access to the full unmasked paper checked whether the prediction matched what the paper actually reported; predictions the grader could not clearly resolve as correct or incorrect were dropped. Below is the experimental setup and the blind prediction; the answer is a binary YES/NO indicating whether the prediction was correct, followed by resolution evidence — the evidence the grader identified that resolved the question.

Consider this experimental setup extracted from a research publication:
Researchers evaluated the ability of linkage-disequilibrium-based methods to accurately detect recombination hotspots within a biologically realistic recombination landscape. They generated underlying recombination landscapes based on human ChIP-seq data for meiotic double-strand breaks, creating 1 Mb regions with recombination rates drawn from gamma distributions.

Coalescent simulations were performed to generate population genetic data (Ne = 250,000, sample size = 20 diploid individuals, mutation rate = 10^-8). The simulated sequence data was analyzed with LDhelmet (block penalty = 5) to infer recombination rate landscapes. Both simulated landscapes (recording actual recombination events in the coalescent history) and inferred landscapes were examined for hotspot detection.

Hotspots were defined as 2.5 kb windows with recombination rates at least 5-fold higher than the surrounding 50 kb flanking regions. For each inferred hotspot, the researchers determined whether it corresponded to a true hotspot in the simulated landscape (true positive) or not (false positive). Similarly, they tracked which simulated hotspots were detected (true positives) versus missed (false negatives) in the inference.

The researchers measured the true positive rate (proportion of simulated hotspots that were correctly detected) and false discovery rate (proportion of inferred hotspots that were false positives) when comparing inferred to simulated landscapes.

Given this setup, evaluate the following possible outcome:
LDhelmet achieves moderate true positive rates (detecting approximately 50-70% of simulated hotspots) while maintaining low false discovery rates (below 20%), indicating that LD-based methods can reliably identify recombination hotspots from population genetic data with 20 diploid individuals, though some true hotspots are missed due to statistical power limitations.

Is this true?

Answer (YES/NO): NO